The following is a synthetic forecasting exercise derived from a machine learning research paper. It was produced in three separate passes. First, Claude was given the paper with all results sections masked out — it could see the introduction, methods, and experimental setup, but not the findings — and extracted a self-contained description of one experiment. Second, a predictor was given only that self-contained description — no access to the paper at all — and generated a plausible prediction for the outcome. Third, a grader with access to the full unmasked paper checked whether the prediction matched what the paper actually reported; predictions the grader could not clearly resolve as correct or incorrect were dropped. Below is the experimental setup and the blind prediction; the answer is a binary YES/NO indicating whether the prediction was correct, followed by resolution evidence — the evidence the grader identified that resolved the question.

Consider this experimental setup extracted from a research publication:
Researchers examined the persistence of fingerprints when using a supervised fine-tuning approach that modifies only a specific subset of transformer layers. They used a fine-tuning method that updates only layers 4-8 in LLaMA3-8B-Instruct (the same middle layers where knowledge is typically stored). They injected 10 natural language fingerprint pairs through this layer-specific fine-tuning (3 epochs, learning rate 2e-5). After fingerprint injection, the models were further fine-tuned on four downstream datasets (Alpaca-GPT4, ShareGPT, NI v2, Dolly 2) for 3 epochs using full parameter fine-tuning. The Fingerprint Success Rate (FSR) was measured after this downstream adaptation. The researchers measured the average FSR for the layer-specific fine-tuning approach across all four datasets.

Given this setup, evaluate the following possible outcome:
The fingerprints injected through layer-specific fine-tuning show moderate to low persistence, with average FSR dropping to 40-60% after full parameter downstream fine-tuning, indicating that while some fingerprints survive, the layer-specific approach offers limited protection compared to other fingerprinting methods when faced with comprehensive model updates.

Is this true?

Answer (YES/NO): YES